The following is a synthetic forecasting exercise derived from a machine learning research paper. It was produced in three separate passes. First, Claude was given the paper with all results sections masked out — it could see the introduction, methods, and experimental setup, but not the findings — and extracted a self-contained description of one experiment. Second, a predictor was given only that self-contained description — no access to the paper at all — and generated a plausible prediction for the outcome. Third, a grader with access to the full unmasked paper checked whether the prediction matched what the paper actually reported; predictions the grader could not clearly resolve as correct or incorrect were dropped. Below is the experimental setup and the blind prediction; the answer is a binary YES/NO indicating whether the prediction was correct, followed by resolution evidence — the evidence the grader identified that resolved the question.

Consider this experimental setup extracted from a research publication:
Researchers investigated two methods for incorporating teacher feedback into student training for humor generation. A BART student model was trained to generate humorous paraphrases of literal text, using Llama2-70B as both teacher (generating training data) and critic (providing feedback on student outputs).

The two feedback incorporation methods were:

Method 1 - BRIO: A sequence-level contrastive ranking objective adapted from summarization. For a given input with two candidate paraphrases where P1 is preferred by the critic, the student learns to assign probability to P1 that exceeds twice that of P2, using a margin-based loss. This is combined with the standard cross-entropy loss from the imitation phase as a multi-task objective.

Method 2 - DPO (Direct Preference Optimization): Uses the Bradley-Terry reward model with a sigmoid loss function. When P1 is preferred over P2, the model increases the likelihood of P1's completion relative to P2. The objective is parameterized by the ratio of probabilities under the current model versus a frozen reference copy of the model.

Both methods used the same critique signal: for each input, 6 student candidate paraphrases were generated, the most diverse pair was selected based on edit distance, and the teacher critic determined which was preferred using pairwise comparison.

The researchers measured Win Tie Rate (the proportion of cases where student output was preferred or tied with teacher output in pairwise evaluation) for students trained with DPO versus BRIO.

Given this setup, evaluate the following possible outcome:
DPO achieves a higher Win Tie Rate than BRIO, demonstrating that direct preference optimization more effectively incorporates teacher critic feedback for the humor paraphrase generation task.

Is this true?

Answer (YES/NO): YES